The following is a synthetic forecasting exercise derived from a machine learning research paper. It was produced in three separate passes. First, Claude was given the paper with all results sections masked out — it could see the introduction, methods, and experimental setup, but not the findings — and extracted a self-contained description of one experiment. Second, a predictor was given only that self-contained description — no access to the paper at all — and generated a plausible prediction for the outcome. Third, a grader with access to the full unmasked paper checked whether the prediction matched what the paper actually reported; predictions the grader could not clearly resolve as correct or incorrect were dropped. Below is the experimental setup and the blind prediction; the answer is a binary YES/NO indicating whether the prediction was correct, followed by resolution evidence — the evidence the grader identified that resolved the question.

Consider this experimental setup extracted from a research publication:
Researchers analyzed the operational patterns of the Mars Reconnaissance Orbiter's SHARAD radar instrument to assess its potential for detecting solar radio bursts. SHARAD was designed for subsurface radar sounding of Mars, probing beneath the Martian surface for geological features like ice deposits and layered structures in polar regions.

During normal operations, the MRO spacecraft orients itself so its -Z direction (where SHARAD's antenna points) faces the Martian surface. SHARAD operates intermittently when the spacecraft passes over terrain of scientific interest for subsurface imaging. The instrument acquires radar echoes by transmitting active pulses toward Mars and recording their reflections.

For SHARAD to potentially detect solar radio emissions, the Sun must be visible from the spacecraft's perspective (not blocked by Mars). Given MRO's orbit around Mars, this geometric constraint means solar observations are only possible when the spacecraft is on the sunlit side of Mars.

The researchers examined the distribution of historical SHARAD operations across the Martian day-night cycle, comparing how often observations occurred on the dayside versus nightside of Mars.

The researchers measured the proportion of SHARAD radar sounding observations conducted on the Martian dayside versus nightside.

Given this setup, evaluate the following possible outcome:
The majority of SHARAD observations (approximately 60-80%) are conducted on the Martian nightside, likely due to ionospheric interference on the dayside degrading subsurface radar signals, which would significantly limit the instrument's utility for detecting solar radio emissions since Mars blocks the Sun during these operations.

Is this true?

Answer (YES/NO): NO